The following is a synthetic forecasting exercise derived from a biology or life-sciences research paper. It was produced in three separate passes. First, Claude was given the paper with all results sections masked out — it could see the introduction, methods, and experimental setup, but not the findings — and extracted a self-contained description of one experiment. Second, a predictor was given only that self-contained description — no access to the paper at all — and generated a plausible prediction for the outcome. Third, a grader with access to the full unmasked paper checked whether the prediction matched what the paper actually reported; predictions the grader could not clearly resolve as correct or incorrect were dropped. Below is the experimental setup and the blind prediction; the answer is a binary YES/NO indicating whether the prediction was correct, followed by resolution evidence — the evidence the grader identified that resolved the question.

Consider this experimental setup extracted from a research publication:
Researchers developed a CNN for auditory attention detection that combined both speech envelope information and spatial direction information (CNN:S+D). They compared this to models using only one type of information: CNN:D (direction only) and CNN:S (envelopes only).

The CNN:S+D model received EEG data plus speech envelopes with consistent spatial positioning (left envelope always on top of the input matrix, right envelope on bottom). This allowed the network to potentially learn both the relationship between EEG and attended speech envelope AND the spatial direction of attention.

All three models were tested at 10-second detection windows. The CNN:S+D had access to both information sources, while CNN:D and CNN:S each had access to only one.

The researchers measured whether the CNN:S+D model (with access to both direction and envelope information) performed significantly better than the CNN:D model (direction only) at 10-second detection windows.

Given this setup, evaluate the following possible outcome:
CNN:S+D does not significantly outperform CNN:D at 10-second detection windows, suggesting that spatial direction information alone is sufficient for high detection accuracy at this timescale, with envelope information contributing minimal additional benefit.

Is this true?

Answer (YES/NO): NO